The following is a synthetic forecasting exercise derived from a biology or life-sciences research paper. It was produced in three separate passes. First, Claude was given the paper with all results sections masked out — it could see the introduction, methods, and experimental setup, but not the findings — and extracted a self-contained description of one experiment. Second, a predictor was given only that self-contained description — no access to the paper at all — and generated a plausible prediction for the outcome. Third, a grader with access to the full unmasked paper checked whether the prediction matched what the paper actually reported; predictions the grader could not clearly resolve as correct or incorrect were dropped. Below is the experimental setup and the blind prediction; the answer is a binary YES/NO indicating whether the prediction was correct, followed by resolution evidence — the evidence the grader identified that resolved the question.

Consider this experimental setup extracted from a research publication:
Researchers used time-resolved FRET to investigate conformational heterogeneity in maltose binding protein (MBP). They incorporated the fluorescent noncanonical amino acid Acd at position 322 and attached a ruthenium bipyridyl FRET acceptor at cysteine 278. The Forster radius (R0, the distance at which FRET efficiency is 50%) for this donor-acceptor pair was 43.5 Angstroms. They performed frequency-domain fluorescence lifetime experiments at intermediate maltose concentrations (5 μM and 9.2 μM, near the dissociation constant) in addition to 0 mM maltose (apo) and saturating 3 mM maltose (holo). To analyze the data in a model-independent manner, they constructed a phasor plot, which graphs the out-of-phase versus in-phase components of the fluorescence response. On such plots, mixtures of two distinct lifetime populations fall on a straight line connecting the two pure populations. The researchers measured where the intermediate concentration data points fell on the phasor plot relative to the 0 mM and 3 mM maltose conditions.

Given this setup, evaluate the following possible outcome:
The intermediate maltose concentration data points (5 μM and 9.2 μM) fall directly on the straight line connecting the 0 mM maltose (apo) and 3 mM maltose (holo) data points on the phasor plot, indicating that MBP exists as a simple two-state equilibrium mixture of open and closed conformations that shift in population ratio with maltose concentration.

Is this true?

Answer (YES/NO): YES